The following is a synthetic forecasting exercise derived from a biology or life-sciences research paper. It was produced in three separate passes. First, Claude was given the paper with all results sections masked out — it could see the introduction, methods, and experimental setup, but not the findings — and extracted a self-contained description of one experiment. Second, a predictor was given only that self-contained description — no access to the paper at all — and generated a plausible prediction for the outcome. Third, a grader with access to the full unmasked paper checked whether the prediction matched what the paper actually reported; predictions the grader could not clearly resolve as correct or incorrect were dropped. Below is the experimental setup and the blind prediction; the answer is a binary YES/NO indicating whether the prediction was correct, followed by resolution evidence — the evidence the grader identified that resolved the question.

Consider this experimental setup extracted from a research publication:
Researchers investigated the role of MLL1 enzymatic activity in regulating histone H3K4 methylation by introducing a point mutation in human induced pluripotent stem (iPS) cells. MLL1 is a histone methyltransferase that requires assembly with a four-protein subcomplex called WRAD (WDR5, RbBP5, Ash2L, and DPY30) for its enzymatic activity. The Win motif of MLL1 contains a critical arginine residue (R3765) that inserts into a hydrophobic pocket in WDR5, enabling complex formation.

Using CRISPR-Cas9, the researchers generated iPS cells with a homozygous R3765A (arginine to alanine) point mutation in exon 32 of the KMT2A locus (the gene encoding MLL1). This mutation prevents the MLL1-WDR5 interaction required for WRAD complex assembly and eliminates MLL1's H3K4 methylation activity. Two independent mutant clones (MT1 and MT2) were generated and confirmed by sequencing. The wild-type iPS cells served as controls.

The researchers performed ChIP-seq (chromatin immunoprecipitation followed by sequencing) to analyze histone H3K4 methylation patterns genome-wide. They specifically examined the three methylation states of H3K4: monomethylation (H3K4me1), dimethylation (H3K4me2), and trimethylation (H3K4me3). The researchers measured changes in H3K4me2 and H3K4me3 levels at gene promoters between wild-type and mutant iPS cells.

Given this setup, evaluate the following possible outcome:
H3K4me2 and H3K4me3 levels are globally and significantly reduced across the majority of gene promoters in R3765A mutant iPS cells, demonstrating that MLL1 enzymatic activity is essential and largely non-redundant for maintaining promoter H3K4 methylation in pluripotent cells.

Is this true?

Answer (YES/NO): NO